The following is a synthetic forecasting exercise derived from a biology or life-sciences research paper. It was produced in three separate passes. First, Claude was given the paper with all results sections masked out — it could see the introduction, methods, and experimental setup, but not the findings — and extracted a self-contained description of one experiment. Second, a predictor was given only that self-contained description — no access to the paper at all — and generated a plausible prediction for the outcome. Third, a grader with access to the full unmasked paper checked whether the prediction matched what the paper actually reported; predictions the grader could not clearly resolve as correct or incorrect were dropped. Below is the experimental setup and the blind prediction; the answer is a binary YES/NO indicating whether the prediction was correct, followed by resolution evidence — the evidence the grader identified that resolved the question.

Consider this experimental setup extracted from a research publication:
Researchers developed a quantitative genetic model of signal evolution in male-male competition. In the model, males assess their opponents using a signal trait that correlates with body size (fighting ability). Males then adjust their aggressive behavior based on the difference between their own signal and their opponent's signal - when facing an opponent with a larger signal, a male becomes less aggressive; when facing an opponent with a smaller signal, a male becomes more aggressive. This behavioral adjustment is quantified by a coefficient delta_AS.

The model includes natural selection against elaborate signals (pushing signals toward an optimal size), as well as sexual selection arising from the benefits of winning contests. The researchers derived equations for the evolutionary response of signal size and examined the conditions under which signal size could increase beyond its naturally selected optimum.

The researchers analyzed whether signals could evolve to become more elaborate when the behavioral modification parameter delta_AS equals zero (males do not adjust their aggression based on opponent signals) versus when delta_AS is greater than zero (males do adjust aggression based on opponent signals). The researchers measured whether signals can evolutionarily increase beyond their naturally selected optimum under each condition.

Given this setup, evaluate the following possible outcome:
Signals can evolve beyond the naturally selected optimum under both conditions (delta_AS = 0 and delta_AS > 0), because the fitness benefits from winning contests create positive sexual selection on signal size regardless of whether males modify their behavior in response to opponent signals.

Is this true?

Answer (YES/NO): NO